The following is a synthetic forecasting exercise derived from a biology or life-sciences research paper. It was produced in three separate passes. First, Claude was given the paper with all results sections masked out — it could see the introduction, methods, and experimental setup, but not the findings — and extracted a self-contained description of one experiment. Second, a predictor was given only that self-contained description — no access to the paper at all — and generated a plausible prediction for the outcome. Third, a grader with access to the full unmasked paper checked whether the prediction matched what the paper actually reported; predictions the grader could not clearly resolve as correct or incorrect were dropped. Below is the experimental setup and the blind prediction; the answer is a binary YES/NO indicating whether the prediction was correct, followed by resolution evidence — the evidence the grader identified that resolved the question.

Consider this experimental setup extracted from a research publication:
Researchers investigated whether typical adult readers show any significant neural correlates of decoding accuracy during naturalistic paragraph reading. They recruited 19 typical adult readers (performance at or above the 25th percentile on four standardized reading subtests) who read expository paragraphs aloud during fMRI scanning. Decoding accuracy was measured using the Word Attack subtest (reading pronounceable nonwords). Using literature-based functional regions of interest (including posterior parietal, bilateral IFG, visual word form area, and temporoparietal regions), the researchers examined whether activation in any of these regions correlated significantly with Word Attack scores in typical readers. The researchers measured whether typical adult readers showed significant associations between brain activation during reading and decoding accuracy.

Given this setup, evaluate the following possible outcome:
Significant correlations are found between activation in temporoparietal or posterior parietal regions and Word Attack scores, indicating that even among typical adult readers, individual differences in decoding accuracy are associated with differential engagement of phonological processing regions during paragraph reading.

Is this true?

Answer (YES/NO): NO